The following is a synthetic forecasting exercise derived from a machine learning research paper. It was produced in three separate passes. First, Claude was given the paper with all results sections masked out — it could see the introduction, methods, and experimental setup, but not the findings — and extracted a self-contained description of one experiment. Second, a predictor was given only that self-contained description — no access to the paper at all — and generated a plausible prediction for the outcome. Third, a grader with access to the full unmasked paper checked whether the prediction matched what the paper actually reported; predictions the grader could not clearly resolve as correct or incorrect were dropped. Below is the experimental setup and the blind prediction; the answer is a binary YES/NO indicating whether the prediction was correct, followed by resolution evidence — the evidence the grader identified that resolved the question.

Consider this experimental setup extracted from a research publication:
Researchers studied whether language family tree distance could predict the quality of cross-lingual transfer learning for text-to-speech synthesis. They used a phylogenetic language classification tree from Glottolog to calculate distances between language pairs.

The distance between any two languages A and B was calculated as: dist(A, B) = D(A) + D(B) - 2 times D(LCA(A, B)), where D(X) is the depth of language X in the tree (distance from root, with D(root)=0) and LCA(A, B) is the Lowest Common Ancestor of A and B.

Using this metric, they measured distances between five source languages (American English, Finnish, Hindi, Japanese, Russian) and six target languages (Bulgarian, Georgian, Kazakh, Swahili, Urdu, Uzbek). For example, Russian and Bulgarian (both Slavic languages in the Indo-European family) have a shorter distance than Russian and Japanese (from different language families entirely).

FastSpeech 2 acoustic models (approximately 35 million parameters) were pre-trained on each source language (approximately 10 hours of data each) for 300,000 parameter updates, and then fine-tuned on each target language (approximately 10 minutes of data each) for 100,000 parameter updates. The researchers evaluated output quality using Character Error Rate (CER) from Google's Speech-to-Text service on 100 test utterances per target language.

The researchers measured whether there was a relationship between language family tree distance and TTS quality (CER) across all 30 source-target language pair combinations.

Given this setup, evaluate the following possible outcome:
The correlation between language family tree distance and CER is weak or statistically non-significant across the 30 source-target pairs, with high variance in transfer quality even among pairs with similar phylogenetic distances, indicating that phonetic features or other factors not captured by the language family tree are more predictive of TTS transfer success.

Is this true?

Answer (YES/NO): NO